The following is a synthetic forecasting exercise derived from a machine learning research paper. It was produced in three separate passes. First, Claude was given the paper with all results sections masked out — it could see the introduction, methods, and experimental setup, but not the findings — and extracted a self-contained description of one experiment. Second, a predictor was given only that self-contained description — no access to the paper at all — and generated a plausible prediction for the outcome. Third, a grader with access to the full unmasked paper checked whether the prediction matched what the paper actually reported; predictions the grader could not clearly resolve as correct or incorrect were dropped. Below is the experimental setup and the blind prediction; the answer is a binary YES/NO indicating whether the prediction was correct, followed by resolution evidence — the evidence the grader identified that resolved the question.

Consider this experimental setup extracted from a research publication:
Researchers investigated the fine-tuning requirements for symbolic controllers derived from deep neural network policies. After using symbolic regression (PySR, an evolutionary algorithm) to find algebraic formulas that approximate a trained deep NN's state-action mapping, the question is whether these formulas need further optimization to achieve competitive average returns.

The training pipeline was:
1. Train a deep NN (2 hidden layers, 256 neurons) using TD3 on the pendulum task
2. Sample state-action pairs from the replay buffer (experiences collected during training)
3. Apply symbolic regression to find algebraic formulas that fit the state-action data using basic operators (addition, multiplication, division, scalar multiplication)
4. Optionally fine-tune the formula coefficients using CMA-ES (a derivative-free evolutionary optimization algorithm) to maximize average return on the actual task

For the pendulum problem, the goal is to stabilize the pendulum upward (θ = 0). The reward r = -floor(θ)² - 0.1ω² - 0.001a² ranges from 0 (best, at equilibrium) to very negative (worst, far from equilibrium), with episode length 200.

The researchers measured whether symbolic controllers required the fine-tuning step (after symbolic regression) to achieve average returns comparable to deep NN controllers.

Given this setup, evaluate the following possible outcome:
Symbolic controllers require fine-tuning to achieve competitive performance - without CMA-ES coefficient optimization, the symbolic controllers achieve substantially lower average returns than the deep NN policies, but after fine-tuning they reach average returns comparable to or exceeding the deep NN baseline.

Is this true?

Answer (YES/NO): YES